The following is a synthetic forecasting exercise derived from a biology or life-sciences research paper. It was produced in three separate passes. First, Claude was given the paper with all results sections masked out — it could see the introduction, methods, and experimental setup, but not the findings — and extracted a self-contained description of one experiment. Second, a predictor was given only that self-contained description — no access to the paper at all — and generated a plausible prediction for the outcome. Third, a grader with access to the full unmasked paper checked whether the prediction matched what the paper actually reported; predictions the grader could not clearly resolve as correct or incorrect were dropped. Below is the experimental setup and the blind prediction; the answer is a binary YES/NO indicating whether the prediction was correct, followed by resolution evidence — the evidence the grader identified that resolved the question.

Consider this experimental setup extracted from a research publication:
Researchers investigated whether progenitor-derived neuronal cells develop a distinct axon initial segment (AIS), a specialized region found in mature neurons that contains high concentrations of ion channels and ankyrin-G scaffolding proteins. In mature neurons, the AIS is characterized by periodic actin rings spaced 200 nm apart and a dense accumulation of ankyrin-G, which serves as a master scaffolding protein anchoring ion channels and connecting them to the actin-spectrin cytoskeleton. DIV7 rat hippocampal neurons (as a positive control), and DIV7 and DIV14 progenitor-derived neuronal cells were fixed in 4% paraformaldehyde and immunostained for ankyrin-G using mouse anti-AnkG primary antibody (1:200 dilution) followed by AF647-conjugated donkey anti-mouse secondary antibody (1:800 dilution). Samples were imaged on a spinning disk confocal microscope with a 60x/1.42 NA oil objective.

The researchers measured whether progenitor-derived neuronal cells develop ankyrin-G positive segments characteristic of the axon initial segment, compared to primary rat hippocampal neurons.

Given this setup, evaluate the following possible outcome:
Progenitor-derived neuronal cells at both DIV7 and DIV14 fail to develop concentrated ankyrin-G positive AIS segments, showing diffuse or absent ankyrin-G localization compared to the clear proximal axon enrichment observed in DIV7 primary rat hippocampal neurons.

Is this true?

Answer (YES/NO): YES